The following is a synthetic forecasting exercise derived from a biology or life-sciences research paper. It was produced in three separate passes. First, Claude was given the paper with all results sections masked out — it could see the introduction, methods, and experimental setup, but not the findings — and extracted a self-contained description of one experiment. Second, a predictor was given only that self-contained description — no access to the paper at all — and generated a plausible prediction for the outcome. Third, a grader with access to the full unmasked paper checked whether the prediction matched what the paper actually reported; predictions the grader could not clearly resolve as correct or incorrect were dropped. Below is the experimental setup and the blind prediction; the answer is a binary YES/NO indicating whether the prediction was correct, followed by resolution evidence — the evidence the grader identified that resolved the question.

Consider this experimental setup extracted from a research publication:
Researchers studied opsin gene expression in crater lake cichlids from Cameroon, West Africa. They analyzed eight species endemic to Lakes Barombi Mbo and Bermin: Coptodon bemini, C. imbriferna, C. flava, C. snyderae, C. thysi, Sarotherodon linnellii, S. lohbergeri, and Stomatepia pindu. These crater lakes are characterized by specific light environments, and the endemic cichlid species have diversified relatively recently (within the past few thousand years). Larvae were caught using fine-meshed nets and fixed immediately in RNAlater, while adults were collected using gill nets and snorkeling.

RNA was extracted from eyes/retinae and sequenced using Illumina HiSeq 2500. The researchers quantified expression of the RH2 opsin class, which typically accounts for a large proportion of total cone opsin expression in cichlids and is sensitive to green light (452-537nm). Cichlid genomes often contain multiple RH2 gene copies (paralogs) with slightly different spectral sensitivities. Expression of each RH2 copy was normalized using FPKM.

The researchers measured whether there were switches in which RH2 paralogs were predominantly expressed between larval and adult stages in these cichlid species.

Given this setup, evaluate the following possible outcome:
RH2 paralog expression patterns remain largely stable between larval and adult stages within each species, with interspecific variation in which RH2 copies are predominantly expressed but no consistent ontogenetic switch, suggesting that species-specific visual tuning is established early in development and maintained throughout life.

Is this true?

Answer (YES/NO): NO